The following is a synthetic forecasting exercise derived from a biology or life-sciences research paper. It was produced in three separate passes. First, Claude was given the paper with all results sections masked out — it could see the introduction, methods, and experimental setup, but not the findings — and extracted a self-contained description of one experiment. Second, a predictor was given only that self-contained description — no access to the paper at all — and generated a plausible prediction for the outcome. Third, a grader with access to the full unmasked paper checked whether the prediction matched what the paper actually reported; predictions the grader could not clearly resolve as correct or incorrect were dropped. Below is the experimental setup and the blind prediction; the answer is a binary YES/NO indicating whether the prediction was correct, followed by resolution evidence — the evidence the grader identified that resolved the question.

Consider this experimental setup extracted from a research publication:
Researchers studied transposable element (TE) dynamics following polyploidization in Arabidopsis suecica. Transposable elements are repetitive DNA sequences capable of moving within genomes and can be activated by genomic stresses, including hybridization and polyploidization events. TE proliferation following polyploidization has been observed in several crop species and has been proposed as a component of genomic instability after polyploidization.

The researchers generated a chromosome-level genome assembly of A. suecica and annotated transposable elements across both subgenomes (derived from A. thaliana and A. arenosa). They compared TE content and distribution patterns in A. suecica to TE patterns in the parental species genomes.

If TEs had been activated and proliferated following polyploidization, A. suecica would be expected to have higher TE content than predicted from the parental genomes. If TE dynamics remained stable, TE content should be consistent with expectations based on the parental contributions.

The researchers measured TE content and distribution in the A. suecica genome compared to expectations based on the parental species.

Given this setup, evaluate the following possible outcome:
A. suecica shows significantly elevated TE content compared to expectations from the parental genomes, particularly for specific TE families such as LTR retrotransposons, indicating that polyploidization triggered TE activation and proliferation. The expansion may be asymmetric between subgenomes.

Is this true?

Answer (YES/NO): NO